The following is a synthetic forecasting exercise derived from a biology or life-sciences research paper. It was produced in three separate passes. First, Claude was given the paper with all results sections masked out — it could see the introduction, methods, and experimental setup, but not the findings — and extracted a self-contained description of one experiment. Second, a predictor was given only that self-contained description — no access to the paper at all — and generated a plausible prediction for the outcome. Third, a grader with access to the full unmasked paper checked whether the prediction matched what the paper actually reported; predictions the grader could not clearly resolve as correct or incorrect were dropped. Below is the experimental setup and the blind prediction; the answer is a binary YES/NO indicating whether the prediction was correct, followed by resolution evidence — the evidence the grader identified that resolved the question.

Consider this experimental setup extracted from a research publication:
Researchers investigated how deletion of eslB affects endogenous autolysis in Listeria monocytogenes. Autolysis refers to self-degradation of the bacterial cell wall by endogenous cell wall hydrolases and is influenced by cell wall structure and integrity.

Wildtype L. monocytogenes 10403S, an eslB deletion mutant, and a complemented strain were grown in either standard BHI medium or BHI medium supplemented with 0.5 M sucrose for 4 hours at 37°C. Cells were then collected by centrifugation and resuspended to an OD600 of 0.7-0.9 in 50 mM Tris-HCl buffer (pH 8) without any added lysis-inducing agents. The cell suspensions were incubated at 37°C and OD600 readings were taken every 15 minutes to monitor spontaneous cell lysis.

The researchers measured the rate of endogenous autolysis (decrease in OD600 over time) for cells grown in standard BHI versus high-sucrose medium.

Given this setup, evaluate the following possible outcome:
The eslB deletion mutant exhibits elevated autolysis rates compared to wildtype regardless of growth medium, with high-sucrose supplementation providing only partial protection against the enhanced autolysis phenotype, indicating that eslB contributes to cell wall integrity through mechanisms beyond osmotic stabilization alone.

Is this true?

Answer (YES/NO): NO